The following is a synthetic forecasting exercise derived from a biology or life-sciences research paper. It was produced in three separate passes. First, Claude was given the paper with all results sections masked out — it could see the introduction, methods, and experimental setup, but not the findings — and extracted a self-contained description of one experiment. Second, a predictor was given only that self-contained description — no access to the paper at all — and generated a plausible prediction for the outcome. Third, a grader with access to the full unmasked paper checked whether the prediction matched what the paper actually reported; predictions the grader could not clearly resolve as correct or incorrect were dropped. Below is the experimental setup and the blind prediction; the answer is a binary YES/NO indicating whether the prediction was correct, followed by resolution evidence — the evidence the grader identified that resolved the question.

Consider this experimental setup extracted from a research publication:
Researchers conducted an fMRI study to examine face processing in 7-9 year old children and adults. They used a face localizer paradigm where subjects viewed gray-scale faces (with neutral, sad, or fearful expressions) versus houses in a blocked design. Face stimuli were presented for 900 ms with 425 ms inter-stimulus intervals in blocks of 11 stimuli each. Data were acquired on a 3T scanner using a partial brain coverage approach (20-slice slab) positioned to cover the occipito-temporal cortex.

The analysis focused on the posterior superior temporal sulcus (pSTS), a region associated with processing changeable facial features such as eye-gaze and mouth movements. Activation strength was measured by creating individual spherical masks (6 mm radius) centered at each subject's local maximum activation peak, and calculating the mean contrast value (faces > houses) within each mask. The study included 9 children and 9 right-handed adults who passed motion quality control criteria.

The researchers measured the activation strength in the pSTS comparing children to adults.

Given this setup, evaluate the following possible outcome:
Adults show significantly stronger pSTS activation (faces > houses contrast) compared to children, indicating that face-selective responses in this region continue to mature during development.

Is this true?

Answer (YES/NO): NO